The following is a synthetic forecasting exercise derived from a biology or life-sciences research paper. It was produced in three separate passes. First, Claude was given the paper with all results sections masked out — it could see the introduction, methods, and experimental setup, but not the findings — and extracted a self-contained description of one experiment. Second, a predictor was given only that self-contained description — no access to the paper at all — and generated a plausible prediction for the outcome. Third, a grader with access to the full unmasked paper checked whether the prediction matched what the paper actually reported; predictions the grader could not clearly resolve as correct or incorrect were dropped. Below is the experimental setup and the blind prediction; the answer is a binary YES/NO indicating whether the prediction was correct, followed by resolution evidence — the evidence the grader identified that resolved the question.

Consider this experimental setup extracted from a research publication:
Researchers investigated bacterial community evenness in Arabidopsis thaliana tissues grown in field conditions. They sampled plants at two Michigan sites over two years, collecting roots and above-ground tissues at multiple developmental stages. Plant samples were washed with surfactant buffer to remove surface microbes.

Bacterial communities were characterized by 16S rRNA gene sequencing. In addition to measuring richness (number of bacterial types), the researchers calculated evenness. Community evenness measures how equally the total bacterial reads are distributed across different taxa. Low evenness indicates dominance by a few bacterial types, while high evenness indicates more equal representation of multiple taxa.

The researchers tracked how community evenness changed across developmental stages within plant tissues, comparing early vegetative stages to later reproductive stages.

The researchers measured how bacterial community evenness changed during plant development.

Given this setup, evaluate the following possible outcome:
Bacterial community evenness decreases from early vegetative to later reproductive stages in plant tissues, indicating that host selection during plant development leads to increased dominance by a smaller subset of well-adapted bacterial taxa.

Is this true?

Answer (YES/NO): NO